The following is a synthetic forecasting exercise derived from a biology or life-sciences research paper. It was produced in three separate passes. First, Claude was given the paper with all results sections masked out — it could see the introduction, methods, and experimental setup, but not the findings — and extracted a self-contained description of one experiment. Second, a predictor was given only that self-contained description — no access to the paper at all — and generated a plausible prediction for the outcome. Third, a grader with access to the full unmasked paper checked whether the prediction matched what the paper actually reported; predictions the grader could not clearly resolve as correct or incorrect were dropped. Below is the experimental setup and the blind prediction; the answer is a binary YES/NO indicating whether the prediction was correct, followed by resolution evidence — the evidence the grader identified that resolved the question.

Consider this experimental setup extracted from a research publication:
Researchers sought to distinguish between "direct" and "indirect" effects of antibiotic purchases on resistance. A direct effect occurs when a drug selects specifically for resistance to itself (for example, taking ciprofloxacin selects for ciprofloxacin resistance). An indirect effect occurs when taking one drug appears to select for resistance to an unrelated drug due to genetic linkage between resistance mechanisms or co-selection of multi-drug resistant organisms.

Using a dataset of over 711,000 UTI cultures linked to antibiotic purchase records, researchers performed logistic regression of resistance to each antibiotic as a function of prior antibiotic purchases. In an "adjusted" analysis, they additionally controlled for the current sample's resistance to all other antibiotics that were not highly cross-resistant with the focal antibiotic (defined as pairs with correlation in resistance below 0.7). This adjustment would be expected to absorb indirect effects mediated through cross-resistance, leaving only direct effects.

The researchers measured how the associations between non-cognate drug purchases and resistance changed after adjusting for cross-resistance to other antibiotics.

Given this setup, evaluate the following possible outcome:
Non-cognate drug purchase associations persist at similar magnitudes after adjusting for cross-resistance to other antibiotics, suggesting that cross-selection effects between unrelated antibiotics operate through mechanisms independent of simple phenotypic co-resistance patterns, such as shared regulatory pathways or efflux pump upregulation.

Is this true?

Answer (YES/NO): NO